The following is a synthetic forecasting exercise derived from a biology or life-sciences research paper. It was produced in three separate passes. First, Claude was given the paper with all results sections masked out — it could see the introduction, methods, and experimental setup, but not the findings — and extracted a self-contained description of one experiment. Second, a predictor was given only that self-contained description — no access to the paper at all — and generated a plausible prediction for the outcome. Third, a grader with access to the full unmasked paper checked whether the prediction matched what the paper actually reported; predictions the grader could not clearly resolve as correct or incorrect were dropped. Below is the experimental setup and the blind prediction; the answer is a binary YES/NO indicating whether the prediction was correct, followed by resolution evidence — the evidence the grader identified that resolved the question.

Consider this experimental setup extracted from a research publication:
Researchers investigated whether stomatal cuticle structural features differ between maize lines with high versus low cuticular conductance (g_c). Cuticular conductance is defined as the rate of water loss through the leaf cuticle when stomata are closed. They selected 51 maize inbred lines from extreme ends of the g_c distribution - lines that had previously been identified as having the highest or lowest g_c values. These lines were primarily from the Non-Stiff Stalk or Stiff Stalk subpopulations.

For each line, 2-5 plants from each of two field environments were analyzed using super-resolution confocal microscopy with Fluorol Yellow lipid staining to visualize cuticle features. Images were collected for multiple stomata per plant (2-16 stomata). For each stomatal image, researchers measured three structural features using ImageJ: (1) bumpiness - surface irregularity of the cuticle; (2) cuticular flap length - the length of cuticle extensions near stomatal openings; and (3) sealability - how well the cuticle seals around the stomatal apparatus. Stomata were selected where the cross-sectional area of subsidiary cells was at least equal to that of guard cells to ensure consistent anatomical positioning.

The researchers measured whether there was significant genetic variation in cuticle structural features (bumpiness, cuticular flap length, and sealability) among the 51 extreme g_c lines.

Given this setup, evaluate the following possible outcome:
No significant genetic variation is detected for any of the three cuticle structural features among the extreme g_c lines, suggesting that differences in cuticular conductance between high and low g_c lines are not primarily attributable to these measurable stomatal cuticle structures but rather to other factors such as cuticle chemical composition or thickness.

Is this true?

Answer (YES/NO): NO